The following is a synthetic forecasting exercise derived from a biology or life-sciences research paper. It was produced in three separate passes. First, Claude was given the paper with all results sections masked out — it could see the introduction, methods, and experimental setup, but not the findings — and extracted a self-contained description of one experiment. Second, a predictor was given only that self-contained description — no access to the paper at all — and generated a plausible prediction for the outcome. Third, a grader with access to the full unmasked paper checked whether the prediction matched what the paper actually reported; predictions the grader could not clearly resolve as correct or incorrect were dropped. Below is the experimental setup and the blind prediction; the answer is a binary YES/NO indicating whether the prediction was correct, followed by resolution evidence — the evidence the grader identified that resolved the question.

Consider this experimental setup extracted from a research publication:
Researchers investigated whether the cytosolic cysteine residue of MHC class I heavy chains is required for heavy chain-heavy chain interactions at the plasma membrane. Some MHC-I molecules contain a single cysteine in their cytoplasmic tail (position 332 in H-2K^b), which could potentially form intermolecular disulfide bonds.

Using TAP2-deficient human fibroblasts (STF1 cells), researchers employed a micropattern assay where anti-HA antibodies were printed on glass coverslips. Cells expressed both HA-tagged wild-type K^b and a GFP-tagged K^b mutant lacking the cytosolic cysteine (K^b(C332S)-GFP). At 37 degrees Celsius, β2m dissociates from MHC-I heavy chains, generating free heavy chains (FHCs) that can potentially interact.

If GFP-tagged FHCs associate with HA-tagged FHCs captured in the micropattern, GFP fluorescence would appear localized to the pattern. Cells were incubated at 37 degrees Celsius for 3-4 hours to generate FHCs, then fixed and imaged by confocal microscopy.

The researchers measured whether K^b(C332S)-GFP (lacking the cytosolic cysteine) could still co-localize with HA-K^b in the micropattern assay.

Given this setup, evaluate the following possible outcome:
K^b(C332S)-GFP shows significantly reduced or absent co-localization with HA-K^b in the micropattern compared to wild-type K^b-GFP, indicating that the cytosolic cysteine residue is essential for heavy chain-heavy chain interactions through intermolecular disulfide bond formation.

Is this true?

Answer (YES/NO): NO